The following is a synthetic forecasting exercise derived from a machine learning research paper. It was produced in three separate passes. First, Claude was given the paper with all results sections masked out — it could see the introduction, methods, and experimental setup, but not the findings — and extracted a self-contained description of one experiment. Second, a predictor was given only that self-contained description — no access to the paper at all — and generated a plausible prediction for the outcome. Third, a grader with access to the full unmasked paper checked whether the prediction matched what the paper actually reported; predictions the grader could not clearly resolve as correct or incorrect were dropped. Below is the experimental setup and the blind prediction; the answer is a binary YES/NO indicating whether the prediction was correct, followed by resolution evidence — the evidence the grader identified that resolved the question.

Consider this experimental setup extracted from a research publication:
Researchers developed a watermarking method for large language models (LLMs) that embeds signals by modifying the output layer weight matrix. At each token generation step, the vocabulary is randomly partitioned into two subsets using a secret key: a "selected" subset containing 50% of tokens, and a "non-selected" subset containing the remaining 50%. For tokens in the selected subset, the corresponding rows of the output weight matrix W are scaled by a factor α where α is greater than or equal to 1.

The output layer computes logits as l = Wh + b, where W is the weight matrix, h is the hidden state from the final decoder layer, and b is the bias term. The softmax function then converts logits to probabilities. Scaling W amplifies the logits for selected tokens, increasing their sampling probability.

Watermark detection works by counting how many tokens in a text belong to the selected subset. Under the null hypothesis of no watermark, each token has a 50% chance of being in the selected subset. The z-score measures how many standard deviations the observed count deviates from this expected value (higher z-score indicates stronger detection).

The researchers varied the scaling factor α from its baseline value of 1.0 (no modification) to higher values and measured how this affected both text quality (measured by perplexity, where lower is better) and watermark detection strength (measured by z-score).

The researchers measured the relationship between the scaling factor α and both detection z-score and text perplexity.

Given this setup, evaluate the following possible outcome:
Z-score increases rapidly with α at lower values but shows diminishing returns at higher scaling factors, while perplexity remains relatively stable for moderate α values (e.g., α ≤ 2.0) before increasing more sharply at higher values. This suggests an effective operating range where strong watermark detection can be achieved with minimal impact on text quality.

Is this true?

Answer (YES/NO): NO